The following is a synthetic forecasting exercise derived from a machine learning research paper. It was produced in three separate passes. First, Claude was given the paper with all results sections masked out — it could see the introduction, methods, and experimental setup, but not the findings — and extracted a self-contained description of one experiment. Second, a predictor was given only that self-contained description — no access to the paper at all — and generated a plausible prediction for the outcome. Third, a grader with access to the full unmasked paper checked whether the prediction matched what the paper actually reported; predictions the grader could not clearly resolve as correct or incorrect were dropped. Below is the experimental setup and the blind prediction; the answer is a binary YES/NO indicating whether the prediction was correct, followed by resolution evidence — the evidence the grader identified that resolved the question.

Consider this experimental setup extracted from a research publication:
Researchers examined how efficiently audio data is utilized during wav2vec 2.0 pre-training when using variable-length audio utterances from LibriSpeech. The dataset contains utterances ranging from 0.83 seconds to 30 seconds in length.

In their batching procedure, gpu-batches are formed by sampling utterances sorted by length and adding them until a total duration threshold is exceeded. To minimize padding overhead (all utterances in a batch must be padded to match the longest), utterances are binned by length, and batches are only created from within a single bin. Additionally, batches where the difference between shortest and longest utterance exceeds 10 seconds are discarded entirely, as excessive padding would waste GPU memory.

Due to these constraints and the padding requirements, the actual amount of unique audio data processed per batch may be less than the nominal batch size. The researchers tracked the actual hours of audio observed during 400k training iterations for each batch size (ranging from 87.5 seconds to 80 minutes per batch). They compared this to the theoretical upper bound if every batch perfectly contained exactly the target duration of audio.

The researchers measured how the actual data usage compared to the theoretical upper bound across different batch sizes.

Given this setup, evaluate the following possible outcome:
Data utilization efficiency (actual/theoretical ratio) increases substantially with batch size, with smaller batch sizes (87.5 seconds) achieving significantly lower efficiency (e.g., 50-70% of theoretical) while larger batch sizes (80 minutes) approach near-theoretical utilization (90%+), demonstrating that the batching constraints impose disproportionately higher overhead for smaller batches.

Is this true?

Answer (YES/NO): NO